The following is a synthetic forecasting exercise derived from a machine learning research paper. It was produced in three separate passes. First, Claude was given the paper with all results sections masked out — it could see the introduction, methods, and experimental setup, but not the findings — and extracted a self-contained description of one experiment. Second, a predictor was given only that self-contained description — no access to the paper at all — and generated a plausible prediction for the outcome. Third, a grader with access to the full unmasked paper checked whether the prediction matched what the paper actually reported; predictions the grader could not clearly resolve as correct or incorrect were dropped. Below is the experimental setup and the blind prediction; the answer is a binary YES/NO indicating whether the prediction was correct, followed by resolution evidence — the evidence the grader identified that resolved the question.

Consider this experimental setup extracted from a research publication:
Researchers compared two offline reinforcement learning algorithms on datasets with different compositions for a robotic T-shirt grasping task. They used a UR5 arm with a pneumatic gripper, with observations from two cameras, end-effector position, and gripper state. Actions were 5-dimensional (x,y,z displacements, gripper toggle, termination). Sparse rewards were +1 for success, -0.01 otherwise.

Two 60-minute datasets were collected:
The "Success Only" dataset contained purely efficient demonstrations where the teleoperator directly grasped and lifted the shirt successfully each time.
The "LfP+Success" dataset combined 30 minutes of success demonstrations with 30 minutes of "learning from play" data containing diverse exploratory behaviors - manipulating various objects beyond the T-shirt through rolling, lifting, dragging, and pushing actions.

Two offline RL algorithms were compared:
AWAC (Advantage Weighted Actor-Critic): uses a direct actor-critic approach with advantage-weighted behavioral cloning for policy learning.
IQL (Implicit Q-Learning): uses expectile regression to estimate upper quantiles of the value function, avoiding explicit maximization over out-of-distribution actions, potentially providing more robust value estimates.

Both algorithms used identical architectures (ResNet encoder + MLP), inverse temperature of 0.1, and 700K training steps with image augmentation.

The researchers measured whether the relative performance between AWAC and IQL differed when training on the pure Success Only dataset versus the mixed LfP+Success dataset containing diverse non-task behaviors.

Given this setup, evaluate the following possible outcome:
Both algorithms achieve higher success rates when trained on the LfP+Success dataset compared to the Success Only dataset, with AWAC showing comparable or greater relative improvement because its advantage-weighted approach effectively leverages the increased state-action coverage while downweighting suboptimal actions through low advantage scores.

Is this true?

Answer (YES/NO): NO